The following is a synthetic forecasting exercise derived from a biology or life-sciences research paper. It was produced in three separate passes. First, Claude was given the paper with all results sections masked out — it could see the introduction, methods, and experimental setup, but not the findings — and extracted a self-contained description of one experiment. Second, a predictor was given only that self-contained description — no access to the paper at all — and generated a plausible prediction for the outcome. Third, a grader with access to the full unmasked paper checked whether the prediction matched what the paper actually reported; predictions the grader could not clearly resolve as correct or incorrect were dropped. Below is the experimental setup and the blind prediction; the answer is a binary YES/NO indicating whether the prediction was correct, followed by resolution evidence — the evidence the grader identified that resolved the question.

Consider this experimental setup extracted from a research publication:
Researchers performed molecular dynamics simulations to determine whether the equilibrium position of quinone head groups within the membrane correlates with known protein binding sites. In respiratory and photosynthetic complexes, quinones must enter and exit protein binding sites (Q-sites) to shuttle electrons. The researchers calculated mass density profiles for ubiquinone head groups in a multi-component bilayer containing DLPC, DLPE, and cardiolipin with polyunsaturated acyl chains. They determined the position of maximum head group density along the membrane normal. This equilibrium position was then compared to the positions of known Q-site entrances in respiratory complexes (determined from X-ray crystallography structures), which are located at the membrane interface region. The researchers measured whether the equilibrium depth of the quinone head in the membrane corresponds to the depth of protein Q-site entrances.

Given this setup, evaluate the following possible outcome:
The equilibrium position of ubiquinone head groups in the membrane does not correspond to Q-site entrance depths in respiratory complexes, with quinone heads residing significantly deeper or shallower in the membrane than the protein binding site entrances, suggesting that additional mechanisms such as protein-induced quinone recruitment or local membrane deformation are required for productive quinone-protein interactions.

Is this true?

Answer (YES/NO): NO